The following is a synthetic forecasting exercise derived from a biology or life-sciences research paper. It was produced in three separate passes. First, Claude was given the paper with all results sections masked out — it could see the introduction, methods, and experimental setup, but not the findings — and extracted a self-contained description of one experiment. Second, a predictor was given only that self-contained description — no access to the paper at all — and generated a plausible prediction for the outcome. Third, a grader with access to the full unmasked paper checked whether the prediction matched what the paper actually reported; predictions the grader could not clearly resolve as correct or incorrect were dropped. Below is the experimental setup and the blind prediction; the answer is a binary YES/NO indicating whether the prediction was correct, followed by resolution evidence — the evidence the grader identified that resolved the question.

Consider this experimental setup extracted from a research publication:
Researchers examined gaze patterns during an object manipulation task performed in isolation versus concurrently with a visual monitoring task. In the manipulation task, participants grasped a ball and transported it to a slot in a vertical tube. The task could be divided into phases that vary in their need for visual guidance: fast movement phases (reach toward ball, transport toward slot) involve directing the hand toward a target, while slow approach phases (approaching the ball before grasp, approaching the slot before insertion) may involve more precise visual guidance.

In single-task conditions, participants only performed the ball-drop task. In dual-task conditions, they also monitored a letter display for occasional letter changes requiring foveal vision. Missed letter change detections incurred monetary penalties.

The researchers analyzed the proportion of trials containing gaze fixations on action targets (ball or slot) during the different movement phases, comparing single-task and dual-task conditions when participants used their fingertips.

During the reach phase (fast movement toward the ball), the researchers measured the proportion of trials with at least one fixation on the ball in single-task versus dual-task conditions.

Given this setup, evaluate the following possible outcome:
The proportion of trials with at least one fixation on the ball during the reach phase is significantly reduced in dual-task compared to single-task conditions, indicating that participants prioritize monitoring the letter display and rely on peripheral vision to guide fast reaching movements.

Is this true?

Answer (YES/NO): YES